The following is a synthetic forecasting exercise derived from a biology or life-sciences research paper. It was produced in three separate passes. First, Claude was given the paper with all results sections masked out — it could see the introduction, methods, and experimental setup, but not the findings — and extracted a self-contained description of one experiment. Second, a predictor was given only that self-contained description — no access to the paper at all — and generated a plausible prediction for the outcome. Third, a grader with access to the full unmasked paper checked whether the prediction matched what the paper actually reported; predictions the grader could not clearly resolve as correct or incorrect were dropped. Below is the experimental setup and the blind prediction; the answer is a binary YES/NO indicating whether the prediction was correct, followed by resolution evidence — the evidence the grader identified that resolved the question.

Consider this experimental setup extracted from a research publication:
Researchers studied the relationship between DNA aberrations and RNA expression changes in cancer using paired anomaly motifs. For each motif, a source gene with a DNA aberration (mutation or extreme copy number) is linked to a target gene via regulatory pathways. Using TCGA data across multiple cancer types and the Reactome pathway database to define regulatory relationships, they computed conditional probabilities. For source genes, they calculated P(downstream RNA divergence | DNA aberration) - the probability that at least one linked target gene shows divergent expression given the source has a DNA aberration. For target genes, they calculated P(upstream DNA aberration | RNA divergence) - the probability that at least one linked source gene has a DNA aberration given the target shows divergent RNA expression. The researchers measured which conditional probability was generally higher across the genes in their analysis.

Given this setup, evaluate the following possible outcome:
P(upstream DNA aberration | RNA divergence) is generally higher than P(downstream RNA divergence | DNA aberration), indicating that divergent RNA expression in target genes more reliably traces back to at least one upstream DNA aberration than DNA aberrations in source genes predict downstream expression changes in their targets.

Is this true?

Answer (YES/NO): NO